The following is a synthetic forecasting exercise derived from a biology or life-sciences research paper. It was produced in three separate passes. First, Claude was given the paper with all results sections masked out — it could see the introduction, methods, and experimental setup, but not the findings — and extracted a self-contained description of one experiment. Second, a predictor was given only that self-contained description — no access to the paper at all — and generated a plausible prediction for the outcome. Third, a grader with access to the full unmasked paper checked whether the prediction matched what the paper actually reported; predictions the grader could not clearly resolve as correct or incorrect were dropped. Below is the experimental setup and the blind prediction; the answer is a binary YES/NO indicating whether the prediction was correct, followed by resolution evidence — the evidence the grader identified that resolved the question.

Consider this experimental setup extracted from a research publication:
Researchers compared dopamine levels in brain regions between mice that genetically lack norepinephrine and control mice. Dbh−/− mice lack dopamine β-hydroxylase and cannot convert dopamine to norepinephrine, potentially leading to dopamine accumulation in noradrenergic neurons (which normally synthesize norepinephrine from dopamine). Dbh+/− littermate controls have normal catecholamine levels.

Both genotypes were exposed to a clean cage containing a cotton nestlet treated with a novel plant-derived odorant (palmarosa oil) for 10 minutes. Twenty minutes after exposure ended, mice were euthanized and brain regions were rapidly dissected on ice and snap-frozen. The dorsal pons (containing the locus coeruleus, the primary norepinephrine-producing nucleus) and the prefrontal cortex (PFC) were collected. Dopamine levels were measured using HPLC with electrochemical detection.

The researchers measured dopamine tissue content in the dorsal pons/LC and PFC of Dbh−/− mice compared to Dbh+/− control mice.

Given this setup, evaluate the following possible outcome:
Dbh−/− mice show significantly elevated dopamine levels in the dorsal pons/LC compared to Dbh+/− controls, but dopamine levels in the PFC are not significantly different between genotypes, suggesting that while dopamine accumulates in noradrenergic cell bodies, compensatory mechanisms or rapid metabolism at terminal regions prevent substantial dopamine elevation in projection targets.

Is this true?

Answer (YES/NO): NO